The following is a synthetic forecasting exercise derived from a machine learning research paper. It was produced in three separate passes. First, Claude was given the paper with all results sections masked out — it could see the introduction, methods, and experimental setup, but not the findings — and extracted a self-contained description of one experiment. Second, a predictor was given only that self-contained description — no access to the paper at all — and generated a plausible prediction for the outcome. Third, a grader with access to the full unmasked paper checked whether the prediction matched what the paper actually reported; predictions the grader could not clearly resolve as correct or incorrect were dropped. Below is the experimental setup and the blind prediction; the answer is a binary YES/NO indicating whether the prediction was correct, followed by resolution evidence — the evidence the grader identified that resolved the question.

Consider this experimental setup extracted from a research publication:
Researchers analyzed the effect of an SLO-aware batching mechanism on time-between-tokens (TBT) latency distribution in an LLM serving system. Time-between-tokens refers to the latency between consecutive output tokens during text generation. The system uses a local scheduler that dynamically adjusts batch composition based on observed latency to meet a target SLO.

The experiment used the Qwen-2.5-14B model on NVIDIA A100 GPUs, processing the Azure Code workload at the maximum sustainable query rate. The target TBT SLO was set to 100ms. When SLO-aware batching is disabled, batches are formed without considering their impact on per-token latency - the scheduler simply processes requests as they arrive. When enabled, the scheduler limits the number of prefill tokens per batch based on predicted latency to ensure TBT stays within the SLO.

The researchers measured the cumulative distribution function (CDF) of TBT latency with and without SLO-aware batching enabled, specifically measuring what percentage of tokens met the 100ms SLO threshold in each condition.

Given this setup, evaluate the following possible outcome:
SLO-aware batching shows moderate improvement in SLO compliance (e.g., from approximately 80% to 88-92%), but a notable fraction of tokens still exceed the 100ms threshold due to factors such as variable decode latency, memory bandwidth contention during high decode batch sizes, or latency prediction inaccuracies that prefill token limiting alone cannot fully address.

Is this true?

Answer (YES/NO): NO